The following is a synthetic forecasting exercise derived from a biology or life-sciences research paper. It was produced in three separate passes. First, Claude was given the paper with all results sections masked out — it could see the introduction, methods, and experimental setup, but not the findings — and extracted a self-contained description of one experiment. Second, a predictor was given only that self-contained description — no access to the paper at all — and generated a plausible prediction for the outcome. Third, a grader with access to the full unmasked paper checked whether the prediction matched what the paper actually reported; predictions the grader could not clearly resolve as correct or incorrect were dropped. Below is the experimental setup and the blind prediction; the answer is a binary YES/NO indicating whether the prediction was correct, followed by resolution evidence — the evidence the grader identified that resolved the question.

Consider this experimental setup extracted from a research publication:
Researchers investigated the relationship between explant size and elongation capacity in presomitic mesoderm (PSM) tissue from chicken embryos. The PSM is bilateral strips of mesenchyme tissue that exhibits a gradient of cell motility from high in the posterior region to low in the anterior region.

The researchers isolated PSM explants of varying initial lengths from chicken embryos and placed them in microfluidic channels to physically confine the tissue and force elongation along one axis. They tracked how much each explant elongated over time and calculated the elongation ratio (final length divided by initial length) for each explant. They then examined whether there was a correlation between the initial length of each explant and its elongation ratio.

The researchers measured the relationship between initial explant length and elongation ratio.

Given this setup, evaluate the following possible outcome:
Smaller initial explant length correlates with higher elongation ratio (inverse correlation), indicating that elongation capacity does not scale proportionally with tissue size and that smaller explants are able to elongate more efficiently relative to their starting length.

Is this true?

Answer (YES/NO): YES